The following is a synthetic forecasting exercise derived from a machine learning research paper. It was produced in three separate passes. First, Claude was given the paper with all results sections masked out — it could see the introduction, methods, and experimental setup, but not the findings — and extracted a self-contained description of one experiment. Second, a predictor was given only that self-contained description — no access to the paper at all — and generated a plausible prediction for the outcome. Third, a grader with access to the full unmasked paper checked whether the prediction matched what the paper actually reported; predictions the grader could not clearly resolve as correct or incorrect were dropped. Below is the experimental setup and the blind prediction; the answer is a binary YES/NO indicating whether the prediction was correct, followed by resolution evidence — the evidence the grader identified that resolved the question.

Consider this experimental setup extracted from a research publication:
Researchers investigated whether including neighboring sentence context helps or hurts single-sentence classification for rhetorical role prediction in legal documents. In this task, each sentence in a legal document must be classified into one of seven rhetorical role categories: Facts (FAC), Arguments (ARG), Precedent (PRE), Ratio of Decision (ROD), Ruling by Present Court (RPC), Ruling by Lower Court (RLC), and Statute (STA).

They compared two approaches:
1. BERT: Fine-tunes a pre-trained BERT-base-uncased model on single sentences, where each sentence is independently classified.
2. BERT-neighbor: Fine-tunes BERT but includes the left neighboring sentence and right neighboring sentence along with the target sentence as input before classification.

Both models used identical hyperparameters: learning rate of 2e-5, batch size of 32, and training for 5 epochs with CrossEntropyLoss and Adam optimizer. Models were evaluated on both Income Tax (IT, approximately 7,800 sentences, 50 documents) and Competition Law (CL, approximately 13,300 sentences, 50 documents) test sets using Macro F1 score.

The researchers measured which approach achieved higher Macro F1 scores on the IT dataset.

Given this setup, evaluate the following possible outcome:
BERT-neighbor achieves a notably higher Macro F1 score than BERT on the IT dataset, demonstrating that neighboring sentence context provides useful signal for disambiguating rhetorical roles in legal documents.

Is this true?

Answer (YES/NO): NO